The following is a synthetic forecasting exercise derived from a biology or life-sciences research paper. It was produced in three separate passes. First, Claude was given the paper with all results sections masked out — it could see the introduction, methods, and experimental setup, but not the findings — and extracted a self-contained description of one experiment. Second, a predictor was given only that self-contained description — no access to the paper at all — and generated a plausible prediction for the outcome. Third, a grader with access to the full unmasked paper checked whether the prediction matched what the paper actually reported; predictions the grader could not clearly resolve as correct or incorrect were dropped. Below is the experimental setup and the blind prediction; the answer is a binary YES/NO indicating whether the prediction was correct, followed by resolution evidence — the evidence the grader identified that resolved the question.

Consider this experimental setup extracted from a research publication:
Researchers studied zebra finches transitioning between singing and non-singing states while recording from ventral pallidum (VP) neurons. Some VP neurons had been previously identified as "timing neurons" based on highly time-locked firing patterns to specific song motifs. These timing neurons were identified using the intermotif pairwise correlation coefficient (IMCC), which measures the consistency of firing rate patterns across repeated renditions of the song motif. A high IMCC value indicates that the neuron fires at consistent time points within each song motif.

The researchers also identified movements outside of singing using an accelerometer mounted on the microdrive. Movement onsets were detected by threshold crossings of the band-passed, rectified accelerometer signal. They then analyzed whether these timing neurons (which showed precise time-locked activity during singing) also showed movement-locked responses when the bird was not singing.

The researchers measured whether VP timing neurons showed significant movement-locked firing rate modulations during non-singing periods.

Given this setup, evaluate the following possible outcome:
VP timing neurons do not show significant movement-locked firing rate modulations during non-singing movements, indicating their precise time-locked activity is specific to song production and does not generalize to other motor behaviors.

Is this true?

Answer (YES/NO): NO